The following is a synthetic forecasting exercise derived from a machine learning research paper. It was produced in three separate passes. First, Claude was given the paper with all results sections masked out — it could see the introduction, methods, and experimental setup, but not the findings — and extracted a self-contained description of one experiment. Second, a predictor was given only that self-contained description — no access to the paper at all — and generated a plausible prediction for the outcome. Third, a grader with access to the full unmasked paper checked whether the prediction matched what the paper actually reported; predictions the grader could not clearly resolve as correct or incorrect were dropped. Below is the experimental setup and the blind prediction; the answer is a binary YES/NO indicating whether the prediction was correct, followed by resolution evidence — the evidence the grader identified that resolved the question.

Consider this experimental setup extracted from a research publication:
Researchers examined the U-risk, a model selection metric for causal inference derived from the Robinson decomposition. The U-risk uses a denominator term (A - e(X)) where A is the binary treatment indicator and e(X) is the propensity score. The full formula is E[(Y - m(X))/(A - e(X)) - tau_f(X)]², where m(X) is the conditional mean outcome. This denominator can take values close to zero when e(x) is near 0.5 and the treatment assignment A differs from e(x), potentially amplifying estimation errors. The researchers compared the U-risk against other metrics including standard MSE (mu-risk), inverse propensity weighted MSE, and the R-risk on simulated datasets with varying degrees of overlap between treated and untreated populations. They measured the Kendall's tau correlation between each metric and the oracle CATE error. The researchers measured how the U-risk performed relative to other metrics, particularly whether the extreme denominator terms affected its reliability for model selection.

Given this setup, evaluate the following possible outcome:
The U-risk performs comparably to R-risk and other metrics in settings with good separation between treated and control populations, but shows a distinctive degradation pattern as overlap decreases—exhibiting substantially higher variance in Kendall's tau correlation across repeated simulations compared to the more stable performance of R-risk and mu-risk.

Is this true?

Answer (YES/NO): NO